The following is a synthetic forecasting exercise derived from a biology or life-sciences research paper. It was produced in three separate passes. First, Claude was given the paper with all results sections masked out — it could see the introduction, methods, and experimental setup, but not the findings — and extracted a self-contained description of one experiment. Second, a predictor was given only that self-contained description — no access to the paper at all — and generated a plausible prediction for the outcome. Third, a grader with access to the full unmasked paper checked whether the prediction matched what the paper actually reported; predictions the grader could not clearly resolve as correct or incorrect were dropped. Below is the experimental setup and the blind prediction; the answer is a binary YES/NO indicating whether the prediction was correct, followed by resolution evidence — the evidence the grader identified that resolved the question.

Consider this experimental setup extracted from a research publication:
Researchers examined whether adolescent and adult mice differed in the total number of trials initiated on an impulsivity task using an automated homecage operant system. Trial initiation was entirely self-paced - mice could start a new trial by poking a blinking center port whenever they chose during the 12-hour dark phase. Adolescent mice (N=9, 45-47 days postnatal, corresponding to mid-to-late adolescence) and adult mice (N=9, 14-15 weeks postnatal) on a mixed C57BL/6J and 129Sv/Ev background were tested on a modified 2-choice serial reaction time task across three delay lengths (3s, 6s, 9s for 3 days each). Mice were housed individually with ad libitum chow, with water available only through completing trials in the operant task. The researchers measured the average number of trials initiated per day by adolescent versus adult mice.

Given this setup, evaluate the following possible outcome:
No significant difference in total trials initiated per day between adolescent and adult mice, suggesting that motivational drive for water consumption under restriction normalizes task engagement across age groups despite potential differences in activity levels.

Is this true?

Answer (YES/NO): NO